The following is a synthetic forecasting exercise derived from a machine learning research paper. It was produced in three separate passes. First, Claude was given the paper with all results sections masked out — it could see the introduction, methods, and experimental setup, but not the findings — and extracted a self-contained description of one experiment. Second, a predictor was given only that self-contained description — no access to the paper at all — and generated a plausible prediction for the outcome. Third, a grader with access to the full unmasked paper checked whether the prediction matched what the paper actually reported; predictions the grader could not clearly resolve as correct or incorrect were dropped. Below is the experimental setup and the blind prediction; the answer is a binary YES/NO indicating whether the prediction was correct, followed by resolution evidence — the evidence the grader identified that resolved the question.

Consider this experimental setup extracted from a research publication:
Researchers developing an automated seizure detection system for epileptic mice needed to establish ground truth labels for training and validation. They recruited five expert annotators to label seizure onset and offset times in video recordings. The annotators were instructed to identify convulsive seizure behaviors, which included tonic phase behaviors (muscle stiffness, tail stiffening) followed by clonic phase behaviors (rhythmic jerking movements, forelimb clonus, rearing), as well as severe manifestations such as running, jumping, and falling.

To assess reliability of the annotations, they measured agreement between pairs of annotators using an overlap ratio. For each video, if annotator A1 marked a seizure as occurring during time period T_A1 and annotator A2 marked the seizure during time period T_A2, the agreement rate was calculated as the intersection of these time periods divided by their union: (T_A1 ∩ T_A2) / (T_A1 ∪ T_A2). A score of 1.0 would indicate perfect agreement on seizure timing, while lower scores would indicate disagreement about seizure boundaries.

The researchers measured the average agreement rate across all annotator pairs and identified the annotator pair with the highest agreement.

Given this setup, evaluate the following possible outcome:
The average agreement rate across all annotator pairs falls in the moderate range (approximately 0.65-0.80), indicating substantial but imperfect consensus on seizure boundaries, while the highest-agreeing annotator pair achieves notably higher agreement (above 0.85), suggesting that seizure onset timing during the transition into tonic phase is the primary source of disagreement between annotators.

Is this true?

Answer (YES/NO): NO